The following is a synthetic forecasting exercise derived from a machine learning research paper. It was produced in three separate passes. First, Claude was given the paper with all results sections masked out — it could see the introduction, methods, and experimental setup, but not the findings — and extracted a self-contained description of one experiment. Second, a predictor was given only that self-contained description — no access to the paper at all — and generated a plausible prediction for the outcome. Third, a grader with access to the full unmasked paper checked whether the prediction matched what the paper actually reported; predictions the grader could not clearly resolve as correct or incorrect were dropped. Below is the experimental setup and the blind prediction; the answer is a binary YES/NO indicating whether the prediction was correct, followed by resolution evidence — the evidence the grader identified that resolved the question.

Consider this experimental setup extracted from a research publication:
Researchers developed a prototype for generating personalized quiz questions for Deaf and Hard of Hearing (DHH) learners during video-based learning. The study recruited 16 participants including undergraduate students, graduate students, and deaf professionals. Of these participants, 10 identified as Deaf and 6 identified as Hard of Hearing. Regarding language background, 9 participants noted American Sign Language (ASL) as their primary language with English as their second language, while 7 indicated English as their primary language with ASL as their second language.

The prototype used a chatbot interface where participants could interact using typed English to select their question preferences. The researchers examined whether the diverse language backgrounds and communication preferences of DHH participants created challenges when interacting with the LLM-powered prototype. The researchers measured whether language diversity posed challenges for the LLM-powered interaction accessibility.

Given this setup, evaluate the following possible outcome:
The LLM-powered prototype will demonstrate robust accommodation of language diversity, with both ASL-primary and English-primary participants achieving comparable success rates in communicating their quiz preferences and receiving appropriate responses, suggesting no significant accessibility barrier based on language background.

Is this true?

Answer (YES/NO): NO